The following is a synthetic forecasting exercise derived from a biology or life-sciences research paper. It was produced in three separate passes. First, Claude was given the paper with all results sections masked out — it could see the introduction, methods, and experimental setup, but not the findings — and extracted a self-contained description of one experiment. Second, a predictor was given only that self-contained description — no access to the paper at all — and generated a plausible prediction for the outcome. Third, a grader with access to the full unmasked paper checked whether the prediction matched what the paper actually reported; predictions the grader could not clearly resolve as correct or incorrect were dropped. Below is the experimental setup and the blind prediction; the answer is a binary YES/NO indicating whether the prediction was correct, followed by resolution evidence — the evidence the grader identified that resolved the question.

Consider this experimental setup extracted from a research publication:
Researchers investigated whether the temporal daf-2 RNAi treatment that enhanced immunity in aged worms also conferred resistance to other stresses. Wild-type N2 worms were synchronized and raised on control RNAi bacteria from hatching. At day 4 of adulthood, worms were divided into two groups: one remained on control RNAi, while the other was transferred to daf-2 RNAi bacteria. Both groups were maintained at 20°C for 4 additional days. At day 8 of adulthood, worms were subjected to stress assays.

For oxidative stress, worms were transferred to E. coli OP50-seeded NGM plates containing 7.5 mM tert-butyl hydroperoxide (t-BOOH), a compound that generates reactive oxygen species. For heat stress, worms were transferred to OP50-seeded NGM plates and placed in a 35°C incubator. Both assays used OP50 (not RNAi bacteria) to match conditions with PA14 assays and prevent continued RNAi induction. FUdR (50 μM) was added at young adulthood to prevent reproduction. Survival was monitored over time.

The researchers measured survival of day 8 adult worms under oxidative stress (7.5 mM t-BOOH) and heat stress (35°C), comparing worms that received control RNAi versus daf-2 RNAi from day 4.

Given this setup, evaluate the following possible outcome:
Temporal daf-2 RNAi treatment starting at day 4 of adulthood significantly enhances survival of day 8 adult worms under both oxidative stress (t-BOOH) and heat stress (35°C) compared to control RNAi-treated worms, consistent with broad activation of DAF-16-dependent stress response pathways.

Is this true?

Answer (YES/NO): NO